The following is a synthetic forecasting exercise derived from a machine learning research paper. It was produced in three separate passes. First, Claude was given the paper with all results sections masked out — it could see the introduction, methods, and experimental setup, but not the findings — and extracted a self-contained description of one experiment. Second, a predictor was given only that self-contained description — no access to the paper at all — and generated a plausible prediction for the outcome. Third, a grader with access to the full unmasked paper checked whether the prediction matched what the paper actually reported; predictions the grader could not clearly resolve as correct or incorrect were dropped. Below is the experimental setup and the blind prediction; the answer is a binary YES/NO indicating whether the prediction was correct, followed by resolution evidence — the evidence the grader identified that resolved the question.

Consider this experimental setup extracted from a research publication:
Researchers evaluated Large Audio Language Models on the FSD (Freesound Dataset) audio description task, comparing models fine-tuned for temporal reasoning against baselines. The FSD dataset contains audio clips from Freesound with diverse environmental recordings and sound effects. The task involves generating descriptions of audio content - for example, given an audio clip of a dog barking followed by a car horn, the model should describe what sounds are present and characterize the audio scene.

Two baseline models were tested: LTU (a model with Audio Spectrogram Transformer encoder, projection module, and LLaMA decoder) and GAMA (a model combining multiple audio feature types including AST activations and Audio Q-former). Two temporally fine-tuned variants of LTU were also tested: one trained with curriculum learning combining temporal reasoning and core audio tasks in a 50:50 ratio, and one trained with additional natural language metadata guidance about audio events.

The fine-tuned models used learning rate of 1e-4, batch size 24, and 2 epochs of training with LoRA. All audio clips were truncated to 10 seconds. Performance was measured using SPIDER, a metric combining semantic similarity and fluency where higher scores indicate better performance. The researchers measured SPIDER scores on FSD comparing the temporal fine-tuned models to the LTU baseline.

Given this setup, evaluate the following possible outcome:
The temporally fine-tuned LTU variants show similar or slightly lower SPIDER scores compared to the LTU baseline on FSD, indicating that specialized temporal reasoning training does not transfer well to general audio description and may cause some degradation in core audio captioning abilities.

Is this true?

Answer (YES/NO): YES